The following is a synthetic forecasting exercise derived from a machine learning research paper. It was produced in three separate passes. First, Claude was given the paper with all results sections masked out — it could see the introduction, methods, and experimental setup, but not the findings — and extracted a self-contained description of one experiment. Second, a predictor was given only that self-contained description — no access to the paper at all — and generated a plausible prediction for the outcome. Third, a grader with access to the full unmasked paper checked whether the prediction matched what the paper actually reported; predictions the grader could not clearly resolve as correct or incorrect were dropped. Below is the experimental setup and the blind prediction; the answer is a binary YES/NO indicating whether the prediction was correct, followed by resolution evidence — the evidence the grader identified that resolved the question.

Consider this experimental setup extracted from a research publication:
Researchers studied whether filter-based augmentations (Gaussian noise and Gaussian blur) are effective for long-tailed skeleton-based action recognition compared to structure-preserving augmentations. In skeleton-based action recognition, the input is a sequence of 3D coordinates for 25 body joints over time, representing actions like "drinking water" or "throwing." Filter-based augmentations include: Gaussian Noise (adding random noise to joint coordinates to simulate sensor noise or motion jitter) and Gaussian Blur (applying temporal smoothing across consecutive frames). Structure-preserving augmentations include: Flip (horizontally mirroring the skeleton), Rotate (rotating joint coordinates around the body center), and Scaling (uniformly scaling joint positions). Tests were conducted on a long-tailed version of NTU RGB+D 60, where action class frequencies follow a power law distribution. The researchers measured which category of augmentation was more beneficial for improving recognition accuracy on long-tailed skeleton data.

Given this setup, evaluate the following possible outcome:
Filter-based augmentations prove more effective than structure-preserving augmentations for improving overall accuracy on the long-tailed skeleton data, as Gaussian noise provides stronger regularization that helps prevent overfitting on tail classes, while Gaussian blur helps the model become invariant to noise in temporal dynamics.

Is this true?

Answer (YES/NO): NO